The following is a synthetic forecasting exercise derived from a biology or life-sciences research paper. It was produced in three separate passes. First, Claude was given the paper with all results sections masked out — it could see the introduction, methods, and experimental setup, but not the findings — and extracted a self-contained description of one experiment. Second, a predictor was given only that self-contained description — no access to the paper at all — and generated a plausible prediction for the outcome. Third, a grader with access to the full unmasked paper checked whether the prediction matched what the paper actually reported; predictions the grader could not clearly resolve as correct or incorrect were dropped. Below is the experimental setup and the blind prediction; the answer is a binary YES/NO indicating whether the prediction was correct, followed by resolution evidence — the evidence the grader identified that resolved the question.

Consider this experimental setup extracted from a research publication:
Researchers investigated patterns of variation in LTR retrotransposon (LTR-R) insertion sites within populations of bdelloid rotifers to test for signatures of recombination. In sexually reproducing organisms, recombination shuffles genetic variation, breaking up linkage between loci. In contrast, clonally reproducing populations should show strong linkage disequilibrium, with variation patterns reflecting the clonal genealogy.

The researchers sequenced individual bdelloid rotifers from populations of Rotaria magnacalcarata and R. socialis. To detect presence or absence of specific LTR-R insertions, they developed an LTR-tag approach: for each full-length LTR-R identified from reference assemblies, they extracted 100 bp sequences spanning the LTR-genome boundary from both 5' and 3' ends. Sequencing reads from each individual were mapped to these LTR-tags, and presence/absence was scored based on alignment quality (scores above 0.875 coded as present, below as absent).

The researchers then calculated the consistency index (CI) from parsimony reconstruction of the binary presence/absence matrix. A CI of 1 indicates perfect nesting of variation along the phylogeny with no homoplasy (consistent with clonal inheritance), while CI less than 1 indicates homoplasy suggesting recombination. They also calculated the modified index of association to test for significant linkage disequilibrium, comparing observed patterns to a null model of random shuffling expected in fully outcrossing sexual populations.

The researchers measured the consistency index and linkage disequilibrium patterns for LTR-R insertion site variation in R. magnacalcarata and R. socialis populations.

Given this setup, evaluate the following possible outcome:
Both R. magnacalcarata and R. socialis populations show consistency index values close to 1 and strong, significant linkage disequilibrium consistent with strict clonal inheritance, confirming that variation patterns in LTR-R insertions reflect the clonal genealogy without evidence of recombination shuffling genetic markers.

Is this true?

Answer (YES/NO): YES